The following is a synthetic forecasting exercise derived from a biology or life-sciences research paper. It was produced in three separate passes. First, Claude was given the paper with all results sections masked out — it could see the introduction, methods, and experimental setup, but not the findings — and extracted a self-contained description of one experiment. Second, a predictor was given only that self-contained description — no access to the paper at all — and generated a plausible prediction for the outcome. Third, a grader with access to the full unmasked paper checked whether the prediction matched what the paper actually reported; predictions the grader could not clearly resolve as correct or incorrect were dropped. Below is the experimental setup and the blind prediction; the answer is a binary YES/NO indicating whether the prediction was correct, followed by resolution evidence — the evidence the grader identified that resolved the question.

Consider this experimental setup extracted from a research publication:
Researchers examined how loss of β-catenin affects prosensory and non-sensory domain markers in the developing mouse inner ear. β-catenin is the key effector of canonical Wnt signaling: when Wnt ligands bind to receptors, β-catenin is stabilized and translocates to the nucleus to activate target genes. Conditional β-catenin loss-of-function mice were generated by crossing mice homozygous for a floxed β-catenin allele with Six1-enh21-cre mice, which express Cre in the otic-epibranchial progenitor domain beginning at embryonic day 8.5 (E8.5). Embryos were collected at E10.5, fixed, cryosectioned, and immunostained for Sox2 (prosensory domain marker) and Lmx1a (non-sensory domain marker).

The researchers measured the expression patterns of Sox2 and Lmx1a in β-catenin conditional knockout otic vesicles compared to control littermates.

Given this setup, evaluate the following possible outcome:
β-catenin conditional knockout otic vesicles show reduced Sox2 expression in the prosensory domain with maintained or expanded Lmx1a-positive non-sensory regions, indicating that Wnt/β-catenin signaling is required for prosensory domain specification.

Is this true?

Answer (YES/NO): NO